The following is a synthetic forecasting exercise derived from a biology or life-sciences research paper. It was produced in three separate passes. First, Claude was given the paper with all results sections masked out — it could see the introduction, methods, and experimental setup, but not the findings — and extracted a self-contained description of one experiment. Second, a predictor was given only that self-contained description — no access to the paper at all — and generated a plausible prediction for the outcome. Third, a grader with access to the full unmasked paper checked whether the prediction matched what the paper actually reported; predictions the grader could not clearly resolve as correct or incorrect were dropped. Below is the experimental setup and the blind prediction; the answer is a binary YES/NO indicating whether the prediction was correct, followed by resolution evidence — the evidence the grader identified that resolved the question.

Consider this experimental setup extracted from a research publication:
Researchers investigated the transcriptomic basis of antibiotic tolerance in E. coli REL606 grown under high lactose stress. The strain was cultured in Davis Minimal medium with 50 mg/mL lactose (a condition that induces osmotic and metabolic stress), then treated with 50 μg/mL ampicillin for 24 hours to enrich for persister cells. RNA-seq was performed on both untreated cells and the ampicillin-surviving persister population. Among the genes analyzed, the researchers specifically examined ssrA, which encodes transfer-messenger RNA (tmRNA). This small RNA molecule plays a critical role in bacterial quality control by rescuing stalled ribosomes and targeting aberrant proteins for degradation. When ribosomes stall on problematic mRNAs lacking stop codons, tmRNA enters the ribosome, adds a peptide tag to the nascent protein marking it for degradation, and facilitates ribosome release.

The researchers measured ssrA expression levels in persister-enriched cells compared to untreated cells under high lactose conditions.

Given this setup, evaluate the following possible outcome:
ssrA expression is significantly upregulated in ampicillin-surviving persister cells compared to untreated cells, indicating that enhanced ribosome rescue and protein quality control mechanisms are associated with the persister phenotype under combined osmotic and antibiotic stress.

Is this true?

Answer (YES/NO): NO